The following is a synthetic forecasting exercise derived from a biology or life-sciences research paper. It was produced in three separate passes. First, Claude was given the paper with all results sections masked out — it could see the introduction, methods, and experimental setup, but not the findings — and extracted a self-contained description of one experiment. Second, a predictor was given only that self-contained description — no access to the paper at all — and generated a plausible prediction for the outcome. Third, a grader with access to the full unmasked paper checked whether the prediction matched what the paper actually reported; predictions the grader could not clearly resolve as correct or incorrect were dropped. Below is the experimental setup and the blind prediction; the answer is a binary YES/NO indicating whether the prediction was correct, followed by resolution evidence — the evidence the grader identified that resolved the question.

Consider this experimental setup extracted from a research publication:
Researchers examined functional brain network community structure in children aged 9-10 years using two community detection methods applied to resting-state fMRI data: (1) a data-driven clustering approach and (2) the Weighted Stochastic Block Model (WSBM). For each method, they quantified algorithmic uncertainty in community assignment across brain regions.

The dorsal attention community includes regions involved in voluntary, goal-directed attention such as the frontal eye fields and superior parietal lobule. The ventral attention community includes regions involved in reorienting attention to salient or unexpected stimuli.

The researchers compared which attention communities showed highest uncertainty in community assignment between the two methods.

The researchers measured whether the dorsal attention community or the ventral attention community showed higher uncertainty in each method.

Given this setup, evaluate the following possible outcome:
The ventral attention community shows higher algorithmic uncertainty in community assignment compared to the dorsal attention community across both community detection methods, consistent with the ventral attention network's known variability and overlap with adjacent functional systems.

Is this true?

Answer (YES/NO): NO